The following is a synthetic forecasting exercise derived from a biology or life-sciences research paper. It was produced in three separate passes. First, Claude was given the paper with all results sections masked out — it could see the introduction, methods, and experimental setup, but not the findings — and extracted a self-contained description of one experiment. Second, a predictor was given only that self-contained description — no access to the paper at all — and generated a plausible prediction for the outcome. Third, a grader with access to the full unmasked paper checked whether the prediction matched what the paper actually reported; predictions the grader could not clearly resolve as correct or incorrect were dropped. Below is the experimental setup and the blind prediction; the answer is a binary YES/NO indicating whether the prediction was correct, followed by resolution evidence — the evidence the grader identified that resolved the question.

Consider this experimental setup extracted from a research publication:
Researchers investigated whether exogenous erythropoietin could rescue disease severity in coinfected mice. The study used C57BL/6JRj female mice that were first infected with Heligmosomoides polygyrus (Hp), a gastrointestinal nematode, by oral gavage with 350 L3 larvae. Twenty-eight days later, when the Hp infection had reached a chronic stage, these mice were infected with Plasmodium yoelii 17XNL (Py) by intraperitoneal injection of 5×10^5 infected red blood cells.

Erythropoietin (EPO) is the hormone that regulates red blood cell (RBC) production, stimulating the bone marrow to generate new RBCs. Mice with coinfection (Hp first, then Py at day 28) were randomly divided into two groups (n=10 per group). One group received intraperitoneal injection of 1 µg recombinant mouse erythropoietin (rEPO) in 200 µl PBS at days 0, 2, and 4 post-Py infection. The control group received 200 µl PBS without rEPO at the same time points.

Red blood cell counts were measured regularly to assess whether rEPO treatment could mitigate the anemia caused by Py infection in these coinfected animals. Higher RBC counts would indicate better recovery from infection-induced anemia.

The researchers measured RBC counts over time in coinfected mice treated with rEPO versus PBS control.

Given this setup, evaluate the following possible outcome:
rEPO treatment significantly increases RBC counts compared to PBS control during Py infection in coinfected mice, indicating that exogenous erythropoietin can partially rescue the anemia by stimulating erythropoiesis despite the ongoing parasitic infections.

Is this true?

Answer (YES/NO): NO